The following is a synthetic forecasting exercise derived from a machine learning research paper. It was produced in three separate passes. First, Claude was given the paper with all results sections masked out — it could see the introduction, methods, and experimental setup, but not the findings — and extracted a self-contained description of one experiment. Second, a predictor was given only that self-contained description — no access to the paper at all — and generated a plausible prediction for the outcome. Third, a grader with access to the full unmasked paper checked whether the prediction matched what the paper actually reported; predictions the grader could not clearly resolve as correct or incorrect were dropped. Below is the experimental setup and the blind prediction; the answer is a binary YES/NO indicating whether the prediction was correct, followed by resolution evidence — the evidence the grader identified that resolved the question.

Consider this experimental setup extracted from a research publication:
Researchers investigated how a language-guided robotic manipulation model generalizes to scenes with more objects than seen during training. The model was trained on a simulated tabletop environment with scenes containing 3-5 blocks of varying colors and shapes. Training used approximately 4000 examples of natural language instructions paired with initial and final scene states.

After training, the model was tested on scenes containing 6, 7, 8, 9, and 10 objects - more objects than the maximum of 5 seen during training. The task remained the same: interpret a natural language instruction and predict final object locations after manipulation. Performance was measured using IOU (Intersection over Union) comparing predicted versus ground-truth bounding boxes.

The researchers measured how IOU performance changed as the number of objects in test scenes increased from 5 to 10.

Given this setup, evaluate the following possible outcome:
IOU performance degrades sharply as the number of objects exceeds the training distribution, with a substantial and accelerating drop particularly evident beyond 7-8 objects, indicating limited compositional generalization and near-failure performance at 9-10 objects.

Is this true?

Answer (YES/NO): NO